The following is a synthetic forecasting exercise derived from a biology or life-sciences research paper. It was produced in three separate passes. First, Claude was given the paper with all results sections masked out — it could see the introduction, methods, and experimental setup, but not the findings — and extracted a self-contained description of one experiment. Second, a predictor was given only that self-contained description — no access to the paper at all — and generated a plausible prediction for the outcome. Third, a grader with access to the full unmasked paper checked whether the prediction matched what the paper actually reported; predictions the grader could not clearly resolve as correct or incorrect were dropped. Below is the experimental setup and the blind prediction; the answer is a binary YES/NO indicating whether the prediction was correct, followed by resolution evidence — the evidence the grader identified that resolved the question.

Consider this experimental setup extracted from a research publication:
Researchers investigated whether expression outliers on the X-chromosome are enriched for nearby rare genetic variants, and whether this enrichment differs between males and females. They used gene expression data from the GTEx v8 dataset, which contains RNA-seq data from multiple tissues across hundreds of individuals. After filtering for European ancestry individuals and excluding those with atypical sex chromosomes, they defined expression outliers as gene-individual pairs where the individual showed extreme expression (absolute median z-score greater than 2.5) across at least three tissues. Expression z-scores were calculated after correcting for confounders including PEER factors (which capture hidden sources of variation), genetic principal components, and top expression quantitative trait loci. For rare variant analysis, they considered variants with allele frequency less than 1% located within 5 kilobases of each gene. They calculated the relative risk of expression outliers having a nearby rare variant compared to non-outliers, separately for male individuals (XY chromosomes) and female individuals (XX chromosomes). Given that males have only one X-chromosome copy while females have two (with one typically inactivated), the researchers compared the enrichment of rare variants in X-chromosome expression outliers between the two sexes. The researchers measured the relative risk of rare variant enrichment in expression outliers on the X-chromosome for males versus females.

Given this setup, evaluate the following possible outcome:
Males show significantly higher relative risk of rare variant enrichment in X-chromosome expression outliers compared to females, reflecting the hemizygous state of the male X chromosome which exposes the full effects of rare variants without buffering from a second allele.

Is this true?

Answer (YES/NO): YES